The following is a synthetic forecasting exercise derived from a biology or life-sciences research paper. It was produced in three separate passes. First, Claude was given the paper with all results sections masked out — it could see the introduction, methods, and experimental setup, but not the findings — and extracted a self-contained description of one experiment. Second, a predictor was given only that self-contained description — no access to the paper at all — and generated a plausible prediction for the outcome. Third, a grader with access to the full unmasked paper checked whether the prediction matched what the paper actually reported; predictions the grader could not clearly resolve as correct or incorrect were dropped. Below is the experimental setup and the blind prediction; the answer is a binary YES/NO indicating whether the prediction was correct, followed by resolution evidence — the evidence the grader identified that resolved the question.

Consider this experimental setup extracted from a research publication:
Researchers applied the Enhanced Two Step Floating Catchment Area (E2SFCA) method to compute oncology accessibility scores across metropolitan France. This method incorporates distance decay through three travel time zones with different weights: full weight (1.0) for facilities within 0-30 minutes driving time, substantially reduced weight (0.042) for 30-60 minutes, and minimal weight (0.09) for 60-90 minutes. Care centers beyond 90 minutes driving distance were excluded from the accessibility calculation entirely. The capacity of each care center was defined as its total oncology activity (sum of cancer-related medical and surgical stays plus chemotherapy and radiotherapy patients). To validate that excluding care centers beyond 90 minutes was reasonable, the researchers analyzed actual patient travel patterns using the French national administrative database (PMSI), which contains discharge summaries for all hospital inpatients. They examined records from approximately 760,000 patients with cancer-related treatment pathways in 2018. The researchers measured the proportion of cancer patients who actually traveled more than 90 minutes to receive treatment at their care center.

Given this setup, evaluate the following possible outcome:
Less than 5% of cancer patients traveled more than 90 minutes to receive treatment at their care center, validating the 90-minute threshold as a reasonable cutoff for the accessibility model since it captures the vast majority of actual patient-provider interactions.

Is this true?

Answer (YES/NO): YES